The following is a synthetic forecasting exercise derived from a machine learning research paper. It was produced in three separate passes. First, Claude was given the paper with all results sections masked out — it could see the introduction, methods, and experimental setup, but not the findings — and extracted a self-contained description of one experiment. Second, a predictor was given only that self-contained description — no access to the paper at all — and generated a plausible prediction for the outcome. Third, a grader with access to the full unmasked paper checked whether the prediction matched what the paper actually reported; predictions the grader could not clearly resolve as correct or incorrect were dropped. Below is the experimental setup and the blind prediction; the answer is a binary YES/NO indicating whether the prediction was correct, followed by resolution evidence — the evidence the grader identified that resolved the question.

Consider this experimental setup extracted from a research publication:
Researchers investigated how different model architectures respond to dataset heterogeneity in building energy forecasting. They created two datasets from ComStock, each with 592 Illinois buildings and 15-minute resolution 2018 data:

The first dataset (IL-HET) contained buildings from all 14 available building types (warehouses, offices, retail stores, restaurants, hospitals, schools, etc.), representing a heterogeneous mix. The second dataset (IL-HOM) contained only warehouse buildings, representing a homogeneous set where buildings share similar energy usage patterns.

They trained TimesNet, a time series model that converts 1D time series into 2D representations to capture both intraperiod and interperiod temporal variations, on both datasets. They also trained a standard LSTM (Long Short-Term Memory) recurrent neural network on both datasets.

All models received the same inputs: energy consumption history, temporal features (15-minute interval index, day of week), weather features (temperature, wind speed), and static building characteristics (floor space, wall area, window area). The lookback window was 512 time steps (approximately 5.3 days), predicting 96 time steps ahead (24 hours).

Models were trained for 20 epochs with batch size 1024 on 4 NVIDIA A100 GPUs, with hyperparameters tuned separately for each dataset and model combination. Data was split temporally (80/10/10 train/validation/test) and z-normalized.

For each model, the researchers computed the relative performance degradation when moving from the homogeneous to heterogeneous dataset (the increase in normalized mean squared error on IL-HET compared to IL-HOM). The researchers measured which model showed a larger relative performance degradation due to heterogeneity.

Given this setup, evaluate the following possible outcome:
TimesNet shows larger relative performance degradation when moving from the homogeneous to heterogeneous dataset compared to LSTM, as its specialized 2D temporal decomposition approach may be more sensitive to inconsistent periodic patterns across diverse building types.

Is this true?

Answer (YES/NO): YES